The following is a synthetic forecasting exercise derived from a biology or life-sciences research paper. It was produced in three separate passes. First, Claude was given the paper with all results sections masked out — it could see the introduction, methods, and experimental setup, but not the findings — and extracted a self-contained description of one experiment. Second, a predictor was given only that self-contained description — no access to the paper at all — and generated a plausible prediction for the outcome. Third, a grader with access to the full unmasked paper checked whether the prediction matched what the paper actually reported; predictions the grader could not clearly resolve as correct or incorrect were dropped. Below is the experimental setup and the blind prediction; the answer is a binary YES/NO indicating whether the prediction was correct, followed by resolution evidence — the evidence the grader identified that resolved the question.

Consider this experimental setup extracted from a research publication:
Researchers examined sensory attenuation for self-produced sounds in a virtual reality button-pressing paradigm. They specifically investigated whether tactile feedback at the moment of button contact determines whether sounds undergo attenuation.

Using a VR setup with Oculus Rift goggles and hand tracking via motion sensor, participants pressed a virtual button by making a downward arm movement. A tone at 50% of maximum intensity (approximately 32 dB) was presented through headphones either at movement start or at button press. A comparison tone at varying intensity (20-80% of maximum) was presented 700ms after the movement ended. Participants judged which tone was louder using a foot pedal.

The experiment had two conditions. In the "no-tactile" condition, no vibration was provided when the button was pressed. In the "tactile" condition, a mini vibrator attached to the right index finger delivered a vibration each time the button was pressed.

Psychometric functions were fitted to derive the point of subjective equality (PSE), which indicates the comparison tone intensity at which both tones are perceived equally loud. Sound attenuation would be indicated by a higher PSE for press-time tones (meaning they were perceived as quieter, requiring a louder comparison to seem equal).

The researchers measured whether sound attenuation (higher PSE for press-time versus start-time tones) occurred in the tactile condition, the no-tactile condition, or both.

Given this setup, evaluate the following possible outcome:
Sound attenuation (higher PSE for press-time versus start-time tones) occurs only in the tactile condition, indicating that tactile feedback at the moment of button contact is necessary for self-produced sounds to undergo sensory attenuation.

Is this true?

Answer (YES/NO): NO